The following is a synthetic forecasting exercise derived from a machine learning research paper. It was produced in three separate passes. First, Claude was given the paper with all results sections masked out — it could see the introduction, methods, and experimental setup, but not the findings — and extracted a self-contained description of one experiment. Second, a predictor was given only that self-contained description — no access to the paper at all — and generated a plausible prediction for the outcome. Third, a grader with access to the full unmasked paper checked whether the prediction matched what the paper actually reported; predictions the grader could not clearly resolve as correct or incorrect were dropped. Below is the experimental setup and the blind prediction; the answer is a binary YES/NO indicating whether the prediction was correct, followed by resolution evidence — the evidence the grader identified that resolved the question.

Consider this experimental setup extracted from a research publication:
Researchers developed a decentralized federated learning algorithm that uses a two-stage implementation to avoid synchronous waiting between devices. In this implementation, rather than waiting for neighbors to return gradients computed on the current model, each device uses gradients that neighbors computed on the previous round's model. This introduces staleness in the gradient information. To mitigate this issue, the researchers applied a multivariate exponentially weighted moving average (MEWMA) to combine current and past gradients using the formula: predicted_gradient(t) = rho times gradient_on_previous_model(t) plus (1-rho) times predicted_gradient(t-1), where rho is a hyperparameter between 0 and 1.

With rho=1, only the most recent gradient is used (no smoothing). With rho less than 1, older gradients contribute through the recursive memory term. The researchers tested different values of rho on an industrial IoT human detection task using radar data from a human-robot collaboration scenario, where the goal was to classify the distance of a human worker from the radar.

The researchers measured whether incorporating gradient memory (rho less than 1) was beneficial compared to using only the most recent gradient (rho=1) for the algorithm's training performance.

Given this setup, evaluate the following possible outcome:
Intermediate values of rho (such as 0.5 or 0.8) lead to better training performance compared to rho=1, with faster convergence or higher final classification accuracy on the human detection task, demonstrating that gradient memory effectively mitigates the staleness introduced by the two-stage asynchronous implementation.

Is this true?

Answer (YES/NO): NO